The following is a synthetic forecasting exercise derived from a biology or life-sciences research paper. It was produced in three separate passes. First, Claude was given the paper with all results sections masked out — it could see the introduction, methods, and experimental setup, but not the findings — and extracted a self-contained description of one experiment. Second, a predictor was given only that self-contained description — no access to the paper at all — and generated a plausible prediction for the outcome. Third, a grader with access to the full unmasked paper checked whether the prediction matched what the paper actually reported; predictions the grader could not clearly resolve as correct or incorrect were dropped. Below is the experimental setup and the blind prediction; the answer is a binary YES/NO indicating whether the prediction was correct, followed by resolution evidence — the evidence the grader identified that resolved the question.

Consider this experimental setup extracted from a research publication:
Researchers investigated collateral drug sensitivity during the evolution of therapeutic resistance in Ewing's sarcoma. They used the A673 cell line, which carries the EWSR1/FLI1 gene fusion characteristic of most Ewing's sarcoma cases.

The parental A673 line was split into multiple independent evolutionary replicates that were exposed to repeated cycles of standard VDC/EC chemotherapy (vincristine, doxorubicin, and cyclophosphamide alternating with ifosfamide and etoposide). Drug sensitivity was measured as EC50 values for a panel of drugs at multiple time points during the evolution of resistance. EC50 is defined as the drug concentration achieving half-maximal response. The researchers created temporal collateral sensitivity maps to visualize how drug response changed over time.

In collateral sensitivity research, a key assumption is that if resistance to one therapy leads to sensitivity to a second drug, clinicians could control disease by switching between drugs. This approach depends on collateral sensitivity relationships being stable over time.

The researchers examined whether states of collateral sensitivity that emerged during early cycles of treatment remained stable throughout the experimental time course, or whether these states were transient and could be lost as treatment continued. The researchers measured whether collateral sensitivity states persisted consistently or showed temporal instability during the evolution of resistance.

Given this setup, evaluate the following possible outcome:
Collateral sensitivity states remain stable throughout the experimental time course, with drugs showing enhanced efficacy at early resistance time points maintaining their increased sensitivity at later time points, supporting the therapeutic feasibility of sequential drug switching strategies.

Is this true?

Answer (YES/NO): NO